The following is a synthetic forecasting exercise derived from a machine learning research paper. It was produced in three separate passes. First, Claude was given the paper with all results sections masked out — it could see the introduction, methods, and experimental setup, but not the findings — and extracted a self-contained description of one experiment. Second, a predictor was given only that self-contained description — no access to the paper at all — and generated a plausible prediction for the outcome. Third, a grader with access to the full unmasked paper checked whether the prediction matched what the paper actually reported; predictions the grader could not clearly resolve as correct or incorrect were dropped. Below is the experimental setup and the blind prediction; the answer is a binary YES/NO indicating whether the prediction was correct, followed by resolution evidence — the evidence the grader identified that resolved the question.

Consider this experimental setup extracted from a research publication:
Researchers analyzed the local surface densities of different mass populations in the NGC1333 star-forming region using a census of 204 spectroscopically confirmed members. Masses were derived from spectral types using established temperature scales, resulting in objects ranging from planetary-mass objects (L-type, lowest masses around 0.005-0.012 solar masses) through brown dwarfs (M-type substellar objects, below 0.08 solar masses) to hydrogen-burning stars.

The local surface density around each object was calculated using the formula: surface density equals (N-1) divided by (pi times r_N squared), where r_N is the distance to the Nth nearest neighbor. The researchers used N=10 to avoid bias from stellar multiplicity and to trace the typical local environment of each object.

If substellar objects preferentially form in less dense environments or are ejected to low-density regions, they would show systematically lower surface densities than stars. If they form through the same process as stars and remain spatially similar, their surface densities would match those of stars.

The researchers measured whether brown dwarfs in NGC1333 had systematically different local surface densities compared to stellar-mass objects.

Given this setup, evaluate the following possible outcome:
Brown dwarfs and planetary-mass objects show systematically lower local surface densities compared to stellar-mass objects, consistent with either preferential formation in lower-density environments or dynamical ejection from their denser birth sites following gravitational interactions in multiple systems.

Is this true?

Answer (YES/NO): NO